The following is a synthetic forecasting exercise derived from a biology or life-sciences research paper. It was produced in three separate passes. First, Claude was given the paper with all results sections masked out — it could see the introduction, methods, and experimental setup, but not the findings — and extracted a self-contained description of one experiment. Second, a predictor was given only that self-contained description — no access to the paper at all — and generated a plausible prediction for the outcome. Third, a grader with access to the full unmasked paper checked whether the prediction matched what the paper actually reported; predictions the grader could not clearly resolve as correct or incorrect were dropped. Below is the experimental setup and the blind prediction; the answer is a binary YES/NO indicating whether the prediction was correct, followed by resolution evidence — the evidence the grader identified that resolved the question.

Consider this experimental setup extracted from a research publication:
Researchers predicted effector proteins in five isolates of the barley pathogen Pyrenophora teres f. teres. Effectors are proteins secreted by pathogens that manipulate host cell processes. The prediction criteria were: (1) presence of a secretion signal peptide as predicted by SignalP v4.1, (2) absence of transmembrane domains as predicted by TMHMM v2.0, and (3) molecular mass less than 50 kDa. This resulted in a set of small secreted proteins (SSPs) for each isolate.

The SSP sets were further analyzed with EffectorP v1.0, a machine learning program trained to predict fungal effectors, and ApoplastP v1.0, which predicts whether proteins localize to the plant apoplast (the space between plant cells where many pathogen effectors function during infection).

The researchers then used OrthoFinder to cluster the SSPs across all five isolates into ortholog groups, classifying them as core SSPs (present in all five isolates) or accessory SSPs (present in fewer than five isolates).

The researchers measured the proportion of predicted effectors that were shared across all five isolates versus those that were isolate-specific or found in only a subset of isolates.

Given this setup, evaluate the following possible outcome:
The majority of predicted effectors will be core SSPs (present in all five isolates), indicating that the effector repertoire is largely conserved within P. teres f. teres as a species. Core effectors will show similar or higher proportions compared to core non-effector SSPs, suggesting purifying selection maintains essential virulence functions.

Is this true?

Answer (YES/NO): YES